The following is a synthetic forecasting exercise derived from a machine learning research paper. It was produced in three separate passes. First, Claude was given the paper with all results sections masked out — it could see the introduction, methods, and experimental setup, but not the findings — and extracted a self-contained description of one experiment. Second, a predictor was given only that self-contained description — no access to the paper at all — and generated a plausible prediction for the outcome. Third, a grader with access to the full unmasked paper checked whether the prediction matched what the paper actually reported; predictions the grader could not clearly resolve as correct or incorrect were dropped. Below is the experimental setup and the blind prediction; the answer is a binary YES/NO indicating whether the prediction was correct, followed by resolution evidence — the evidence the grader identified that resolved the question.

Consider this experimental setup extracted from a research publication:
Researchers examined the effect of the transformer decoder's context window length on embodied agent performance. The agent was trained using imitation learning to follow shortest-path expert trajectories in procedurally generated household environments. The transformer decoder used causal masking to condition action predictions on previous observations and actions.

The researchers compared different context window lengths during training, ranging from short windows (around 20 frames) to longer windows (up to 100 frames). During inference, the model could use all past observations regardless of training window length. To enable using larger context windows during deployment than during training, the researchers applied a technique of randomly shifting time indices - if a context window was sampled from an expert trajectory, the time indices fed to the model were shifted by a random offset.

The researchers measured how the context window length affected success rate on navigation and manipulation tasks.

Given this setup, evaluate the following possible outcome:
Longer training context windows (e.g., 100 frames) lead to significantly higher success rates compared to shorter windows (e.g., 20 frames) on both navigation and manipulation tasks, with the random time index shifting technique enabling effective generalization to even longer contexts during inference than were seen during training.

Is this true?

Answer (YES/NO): NO